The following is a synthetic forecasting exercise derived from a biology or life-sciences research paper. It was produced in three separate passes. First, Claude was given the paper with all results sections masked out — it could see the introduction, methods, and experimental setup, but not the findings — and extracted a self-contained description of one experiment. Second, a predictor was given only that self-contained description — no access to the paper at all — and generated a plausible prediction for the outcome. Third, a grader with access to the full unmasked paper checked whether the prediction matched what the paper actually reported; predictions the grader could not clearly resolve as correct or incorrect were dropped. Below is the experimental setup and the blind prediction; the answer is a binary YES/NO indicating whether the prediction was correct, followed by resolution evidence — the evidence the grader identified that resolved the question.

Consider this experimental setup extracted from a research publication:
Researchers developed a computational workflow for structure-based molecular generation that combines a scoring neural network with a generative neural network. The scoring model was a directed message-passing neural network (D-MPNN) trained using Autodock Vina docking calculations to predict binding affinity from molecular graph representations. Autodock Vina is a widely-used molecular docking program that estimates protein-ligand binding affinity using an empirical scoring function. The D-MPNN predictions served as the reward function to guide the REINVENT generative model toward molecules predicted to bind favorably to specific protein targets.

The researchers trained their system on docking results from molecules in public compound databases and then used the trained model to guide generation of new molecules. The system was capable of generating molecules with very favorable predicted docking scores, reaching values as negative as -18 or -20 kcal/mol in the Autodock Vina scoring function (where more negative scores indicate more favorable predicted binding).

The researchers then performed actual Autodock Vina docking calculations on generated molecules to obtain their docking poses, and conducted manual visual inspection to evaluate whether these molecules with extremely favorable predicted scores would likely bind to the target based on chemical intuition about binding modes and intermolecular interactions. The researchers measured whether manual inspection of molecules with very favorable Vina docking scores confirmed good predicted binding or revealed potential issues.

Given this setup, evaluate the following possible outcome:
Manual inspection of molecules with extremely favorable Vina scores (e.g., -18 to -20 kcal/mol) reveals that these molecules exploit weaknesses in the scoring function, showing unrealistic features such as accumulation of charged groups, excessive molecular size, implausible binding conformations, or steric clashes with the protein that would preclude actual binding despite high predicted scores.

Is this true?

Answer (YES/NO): NO